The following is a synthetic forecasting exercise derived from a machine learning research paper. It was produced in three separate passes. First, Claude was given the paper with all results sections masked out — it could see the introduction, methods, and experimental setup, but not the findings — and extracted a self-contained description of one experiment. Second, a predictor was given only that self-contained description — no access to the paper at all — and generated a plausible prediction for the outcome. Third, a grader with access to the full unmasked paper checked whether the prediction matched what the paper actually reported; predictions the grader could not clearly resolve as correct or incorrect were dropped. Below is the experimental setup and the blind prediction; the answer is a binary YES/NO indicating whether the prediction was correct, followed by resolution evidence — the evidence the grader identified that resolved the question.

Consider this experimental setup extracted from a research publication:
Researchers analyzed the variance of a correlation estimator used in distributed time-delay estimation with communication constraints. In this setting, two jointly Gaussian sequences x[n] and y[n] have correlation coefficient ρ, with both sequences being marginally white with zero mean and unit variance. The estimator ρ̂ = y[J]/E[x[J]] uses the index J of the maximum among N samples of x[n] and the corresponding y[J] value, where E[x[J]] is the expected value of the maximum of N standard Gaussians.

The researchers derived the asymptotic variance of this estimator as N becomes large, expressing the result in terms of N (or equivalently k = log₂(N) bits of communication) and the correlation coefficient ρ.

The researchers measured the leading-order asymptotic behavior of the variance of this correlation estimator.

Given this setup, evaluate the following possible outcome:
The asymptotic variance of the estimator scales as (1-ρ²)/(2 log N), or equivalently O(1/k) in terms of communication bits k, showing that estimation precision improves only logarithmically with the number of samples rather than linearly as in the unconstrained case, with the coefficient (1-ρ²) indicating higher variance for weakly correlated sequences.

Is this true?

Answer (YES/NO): YES